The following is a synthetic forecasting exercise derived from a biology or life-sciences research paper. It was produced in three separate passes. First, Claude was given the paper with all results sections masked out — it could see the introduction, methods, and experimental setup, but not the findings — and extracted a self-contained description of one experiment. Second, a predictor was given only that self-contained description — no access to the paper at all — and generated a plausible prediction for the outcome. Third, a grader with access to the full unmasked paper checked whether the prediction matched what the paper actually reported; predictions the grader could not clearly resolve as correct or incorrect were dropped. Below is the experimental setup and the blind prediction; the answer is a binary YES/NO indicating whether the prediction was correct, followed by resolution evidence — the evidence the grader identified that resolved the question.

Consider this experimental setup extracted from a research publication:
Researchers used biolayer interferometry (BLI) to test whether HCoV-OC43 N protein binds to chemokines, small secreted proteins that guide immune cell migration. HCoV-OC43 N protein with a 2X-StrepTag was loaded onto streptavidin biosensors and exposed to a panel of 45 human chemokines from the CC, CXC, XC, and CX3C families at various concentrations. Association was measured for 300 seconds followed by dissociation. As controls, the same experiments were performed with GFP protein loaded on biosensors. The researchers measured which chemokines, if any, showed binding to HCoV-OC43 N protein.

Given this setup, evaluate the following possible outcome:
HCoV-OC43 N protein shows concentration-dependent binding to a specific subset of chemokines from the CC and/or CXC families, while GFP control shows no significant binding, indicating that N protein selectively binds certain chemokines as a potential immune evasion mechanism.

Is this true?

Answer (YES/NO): YES